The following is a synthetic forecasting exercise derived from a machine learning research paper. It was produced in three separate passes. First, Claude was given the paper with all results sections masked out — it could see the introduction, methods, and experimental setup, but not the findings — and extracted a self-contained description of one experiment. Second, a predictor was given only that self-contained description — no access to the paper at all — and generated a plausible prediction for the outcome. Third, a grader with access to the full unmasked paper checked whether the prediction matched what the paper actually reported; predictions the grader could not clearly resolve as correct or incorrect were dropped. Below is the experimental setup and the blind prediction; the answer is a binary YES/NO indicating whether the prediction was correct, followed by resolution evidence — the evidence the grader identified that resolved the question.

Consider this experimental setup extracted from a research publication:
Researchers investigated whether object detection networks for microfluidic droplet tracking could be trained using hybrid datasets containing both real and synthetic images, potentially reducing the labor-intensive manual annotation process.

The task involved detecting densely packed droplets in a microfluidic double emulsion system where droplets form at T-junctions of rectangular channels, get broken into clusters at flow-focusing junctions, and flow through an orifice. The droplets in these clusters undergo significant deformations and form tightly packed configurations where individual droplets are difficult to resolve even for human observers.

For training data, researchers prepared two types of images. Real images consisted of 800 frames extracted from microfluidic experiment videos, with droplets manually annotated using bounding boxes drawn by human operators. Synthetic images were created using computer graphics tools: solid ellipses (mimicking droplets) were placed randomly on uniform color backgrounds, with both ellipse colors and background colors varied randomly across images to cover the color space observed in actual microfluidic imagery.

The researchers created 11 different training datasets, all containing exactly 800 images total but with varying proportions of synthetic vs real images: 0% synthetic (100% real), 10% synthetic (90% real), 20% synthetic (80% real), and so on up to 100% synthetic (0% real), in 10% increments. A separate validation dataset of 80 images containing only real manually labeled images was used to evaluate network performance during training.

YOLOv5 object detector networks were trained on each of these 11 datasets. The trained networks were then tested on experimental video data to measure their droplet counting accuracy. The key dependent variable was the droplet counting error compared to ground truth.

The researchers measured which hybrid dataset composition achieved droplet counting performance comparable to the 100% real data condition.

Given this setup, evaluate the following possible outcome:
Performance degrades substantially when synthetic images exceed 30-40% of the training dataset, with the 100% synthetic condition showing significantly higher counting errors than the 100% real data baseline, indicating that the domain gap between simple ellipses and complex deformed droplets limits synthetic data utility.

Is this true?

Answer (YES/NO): NO